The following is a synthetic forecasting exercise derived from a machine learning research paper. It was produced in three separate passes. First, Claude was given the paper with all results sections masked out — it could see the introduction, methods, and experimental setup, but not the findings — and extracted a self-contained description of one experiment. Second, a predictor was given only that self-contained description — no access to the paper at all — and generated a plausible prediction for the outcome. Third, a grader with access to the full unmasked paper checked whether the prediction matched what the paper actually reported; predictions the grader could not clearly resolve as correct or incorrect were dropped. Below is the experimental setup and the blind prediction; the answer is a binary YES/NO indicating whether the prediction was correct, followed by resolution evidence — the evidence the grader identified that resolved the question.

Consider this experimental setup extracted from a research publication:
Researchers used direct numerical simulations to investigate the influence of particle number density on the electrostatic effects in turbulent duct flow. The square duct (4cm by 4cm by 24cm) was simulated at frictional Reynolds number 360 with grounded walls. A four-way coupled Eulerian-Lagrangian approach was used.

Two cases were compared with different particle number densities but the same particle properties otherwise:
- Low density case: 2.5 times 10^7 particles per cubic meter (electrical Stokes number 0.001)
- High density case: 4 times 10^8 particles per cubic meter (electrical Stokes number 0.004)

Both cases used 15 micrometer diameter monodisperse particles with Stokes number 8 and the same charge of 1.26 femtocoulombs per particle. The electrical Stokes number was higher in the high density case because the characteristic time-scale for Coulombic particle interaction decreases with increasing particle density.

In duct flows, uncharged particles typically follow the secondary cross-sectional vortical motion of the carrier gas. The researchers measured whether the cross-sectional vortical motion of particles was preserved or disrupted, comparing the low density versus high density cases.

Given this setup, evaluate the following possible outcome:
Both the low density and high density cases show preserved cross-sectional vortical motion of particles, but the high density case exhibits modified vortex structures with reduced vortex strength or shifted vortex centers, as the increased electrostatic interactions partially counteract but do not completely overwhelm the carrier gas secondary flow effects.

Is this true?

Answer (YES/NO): NO